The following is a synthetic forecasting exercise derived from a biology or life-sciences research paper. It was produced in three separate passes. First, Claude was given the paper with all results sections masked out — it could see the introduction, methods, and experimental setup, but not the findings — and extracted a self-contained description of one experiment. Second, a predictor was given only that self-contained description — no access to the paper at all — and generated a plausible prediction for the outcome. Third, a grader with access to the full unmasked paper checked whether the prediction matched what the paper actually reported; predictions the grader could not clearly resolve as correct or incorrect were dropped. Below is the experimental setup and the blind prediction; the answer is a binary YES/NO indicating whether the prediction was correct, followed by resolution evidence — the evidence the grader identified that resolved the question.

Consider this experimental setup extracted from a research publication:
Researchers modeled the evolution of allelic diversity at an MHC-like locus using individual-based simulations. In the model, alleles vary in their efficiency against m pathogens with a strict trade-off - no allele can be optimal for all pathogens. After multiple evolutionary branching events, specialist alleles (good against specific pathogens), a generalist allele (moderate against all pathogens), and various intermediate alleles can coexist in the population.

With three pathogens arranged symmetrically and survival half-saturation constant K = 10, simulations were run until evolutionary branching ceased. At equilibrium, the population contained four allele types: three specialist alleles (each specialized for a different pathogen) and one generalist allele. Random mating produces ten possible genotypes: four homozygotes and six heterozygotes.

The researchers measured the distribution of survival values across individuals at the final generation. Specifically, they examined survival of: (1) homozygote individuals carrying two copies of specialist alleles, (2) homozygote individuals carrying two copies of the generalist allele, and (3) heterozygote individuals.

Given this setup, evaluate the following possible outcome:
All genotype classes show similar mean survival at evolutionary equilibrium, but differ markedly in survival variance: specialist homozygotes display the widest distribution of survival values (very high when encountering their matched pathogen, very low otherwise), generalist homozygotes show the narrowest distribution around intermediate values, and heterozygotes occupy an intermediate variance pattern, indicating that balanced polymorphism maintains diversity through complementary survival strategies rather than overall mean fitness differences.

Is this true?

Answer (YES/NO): NO